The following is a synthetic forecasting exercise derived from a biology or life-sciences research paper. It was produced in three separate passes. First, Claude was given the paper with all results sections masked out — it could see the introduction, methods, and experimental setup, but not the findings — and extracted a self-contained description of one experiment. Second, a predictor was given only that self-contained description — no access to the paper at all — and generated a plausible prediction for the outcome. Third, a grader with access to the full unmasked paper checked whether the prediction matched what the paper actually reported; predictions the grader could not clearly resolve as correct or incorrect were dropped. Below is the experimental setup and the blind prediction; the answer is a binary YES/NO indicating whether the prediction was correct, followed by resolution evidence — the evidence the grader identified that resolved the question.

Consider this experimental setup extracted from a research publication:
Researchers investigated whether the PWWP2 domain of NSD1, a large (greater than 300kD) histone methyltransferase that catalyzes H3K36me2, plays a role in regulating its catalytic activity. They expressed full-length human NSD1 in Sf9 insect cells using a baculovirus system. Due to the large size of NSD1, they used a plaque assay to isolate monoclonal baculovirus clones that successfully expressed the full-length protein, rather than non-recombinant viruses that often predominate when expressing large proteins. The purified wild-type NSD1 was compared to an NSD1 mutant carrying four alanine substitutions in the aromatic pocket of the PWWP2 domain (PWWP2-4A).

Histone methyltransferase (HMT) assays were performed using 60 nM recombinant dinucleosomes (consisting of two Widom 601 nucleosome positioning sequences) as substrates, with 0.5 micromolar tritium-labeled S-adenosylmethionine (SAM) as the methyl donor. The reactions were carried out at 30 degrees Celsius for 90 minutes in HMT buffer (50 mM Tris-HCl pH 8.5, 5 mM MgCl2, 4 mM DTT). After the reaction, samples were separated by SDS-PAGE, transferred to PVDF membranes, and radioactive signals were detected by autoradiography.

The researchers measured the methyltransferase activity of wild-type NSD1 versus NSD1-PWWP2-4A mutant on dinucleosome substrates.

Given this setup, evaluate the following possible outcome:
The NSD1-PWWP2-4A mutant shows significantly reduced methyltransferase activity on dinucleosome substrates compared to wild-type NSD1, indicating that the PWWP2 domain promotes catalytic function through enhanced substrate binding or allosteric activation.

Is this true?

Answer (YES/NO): NO